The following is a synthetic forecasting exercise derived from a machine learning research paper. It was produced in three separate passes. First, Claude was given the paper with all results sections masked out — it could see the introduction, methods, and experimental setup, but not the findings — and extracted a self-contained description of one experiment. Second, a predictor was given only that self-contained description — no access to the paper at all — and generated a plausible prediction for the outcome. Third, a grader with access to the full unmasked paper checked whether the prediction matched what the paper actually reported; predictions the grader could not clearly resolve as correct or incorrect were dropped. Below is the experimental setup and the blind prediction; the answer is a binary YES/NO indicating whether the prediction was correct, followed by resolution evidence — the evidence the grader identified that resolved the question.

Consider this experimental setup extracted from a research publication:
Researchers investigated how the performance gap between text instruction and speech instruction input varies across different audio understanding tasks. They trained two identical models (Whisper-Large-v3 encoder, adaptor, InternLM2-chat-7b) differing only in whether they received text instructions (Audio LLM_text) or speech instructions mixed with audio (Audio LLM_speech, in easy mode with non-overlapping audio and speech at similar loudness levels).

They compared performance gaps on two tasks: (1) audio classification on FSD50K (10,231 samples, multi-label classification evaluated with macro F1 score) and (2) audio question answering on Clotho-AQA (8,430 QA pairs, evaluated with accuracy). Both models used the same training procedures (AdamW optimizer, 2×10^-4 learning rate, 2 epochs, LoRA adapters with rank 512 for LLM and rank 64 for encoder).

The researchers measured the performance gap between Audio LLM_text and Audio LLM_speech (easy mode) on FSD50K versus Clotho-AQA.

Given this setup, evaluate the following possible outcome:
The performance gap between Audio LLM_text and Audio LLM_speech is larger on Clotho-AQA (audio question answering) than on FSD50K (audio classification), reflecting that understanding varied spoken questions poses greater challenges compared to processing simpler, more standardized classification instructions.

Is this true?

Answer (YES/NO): NO